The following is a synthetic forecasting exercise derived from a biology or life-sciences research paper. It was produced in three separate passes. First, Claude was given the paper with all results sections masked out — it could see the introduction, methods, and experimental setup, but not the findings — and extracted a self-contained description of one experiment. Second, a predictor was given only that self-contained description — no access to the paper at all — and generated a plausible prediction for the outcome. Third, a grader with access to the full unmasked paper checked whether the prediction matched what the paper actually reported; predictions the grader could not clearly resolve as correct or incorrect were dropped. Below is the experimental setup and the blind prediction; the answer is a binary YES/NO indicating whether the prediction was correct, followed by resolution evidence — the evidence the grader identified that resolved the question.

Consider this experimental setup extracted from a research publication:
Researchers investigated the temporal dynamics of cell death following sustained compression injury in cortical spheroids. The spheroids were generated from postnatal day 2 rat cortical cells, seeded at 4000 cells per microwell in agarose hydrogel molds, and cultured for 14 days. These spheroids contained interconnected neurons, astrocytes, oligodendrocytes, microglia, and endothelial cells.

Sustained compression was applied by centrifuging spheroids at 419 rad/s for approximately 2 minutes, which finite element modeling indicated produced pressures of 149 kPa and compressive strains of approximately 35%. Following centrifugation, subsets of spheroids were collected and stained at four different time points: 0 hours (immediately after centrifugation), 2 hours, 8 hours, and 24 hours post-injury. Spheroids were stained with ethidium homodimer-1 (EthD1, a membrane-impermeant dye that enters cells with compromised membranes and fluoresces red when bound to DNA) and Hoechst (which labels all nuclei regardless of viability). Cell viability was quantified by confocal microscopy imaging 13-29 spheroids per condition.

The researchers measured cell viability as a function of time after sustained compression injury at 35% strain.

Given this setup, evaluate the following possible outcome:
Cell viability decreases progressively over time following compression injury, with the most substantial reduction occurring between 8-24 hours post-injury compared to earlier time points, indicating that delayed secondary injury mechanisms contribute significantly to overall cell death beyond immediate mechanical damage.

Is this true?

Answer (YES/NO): NO